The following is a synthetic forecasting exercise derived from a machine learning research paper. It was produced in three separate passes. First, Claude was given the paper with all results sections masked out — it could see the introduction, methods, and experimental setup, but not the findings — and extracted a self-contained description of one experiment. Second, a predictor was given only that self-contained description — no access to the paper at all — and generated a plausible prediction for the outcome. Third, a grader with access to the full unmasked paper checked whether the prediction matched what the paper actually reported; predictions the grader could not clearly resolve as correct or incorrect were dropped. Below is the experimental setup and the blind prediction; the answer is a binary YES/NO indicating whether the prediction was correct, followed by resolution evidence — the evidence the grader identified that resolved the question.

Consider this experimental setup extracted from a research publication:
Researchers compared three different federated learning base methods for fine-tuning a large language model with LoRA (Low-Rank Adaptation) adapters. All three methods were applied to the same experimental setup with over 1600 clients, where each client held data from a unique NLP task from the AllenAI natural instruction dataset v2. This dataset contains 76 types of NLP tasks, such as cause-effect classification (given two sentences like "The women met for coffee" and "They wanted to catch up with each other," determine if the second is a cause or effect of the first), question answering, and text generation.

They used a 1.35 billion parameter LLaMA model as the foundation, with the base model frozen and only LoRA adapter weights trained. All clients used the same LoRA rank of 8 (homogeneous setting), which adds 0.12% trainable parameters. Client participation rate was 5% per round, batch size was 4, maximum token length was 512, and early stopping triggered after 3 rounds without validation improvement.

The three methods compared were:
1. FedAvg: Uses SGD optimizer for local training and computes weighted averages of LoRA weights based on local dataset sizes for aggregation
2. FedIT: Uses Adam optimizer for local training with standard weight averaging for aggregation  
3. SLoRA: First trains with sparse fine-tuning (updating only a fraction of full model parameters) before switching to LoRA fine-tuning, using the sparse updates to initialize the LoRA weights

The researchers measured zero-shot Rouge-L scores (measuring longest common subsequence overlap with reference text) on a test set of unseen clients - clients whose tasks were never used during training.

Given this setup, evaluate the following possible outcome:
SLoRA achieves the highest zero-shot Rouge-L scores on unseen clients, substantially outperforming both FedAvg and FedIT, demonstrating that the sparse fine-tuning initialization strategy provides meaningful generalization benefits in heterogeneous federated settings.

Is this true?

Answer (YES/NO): NO